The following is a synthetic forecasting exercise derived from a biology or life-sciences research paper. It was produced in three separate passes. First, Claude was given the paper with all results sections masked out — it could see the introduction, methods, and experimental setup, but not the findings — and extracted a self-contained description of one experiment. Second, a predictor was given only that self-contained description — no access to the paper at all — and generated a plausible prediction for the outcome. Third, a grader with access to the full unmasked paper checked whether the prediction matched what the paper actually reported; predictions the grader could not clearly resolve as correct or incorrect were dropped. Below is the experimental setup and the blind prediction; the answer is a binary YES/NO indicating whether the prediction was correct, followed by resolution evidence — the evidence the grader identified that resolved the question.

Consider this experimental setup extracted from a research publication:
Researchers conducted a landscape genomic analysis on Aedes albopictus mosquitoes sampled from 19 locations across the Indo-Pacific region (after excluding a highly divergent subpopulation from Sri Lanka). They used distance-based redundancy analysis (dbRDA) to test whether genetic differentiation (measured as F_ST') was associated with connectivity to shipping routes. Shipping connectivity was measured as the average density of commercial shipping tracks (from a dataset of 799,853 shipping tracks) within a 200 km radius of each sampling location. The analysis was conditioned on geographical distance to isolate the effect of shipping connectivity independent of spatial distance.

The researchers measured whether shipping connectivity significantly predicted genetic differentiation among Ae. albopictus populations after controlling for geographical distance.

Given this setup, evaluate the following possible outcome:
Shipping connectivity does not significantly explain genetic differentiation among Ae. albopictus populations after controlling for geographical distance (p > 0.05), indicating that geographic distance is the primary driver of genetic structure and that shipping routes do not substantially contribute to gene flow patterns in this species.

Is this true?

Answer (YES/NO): NO